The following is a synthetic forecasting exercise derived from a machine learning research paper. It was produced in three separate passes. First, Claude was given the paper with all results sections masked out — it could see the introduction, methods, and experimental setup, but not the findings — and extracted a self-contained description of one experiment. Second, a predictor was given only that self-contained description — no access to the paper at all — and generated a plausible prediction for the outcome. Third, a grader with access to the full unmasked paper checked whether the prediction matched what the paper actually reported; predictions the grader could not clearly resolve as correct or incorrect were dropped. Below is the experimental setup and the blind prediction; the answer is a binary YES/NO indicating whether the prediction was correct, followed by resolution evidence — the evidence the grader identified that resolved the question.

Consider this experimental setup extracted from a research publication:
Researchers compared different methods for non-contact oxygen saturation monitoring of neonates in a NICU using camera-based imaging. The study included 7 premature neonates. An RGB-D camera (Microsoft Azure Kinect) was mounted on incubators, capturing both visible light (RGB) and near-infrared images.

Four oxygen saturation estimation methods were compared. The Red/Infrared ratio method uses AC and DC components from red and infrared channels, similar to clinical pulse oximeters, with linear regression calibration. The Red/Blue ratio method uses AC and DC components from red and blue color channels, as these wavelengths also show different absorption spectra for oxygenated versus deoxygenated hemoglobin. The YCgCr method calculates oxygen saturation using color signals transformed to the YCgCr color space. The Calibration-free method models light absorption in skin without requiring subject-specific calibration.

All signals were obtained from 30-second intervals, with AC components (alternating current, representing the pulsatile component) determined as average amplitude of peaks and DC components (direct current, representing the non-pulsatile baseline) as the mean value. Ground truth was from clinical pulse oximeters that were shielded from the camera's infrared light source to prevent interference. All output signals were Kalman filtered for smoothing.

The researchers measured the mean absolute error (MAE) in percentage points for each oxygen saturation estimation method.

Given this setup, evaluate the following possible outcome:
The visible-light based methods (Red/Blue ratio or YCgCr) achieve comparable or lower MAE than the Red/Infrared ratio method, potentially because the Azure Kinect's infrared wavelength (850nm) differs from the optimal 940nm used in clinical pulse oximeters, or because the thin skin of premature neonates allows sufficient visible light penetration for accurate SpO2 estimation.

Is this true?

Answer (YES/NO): YES